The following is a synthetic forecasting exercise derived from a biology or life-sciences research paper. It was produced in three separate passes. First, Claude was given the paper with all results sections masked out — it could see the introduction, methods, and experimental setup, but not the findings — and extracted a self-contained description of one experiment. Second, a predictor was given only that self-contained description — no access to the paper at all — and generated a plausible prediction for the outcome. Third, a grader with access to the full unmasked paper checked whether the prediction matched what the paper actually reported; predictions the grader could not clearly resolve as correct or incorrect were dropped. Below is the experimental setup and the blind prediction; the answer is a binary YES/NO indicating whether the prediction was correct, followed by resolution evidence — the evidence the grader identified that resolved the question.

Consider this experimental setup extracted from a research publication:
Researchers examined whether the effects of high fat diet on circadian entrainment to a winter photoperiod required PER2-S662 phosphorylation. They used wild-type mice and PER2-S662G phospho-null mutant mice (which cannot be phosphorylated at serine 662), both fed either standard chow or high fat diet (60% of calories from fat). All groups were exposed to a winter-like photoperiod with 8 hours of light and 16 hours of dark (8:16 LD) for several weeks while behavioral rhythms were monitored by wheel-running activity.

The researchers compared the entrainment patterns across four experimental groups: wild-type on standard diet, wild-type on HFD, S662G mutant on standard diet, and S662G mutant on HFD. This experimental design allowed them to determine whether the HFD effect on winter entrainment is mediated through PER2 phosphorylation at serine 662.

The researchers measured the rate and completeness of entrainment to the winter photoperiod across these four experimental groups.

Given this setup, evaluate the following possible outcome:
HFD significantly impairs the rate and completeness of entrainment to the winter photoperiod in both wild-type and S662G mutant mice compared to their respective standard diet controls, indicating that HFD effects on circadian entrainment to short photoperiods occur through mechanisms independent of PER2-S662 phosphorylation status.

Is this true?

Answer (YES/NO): NO